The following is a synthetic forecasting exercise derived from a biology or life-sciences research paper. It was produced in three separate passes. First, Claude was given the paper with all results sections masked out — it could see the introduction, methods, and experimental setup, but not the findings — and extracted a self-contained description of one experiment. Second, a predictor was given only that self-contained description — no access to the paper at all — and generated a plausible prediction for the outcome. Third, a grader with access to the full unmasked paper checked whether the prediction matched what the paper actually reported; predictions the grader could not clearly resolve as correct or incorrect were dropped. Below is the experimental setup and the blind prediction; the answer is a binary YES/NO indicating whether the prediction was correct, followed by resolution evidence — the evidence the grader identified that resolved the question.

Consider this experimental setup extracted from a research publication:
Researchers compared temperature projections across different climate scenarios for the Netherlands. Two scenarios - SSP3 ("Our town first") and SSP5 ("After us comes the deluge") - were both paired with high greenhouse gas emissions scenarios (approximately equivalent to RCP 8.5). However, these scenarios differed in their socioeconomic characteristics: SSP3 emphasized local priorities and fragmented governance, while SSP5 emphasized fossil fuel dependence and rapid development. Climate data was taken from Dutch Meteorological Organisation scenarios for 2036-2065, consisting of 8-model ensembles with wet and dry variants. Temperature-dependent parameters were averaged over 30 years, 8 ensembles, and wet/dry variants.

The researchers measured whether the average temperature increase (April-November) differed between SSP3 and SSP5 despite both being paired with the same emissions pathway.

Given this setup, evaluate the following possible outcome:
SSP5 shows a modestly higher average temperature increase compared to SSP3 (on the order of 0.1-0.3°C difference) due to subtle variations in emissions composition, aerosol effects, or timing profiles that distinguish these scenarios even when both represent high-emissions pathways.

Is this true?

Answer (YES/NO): NO